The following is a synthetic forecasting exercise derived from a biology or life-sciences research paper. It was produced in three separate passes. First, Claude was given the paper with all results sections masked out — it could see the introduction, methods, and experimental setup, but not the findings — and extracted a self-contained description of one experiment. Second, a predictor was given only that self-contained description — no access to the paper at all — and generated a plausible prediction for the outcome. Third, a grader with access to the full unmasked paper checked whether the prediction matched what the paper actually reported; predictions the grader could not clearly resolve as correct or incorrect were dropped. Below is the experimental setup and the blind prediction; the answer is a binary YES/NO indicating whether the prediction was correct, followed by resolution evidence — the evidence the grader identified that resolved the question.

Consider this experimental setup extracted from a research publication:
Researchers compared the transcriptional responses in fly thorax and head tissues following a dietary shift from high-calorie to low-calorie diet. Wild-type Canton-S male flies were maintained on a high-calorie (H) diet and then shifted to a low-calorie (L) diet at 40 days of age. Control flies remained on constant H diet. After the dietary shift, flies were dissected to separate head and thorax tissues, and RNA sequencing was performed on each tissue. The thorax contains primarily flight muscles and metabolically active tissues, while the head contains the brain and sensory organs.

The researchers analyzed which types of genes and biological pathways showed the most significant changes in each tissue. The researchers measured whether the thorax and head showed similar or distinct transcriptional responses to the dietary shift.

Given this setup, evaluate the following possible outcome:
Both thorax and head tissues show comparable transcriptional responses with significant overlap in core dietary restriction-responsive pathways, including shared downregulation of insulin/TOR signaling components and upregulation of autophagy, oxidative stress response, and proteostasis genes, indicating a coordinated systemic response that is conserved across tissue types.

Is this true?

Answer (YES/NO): NO